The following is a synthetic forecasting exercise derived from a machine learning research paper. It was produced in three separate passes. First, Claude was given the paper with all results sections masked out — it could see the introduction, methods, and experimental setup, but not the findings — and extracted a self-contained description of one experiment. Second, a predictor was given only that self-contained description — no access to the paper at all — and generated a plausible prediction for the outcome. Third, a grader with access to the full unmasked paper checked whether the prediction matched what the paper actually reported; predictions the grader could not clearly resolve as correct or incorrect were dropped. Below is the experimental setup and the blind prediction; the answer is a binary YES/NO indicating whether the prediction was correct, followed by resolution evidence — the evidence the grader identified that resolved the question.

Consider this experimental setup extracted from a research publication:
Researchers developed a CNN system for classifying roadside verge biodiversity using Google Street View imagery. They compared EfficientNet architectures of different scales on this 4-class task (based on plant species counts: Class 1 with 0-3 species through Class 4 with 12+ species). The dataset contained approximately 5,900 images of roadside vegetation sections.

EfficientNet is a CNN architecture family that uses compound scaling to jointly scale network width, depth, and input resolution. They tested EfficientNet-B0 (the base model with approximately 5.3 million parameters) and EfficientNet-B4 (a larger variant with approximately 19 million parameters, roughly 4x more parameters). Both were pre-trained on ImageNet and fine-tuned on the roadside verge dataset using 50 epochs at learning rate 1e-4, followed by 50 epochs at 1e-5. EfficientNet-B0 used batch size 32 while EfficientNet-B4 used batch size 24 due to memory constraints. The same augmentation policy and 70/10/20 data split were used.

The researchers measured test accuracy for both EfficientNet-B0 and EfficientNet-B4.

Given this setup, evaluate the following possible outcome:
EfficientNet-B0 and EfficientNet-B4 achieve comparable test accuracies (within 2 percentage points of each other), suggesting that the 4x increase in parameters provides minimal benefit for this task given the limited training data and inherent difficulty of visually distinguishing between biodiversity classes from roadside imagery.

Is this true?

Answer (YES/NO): YES